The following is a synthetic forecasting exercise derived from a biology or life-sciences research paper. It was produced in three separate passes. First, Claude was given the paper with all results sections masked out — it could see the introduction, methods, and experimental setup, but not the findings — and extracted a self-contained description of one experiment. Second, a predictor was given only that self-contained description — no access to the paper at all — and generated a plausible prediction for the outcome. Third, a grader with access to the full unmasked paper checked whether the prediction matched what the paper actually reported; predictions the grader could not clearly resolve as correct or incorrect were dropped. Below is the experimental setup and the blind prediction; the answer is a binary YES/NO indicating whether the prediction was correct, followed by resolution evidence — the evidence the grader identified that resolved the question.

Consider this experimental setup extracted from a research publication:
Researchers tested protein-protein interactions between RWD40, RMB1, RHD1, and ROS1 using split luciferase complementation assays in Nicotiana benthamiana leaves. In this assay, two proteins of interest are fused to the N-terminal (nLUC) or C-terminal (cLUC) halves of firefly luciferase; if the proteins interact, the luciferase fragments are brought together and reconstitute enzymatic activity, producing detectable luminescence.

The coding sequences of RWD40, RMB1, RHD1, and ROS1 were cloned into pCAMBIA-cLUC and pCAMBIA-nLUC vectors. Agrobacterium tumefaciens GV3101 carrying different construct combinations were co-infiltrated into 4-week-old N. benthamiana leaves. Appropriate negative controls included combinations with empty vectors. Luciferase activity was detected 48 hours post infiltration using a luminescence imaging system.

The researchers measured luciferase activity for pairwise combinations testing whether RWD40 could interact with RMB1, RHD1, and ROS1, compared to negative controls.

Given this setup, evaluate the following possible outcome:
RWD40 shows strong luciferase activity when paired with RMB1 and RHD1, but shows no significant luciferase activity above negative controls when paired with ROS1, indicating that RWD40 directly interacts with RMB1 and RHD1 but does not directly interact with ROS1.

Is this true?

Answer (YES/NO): NO